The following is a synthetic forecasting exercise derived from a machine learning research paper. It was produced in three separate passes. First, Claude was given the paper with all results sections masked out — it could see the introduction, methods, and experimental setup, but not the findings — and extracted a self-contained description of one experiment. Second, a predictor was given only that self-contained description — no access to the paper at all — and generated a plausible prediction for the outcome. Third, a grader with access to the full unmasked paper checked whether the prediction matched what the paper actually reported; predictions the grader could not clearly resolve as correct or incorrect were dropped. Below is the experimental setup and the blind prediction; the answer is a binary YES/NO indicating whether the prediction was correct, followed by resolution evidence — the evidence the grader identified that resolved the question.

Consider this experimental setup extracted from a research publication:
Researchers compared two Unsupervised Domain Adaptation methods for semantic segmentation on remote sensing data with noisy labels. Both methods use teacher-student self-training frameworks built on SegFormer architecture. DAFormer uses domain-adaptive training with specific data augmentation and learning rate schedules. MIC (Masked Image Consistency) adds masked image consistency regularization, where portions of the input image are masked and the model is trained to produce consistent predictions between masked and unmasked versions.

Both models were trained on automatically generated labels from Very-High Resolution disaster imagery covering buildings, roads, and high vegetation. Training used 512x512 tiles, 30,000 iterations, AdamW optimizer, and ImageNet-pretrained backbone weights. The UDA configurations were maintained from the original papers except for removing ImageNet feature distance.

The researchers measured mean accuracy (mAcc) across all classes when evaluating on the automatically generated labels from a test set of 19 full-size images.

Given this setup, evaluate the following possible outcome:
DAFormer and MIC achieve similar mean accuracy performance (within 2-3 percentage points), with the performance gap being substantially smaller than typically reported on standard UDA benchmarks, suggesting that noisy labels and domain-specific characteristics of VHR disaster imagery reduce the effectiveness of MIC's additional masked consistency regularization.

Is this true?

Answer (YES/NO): YES